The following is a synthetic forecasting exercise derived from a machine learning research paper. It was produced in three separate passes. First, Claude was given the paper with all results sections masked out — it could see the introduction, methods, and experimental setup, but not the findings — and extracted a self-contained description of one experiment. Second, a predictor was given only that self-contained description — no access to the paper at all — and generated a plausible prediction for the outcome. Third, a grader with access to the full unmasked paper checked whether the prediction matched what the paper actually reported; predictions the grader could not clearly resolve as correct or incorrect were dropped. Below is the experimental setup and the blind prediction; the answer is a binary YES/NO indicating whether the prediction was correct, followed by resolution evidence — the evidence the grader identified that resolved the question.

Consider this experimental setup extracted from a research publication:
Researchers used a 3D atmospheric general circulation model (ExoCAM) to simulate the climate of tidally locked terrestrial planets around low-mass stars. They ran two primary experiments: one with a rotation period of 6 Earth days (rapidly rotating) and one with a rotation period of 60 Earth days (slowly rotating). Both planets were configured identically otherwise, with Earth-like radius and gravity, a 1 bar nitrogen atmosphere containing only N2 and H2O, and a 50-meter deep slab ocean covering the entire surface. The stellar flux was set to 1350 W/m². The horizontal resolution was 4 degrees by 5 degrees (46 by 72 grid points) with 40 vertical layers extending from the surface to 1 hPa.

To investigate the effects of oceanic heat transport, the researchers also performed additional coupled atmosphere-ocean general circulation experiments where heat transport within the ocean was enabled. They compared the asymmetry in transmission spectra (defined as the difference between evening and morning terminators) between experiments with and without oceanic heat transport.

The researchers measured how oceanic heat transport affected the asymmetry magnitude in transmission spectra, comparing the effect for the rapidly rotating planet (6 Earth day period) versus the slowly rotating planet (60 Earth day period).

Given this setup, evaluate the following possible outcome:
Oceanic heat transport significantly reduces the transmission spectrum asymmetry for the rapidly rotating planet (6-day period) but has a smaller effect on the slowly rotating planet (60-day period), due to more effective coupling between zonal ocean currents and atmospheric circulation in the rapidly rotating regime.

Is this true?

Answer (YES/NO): NO